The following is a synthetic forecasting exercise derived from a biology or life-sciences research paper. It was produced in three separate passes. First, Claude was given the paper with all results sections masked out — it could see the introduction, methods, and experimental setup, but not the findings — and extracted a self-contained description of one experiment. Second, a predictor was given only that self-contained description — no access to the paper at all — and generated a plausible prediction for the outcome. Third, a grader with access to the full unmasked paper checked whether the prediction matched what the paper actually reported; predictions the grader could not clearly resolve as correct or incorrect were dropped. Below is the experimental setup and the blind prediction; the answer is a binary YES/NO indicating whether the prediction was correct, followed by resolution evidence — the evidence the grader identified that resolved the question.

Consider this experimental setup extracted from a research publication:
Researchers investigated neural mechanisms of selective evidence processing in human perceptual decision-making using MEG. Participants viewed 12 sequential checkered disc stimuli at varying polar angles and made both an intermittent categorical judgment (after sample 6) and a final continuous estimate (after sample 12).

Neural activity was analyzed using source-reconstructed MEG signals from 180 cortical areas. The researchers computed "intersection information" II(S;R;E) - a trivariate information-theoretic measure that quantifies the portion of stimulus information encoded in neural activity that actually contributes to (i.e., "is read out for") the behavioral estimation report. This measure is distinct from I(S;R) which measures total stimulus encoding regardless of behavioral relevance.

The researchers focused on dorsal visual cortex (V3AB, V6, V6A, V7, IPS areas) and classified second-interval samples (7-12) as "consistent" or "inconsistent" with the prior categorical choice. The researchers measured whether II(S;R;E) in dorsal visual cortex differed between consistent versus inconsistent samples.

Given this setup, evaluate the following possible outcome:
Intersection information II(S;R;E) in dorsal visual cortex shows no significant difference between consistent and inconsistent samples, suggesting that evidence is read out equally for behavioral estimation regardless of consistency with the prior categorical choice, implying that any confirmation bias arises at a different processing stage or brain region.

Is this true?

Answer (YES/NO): NO